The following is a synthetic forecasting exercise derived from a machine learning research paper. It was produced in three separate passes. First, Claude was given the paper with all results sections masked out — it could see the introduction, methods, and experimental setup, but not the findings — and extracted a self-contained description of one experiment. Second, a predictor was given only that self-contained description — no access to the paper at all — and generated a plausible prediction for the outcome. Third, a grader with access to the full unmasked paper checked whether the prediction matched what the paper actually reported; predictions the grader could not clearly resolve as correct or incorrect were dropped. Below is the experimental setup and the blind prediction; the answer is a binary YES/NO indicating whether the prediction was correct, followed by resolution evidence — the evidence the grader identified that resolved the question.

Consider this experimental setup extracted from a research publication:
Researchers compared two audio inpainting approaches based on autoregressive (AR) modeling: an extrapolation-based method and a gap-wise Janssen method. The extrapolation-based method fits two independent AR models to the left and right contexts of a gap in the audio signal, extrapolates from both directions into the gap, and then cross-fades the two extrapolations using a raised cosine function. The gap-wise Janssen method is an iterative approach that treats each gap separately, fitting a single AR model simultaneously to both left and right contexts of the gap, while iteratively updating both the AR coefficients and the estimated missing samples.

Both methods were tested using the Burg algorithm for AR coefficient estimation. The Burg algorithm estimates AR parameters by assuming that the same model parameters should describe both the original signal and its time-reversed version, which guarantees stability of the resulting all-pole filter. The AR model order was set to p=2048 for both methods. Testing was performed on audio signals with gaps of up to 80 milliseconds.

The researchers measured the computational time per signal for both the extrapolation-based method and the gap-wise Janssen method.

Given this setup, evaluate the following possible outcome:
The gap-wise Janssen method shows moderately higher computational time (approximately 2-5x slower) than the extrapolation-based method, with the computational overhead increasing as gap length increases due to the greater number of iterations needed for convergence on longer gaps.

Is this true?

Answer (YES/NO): NO